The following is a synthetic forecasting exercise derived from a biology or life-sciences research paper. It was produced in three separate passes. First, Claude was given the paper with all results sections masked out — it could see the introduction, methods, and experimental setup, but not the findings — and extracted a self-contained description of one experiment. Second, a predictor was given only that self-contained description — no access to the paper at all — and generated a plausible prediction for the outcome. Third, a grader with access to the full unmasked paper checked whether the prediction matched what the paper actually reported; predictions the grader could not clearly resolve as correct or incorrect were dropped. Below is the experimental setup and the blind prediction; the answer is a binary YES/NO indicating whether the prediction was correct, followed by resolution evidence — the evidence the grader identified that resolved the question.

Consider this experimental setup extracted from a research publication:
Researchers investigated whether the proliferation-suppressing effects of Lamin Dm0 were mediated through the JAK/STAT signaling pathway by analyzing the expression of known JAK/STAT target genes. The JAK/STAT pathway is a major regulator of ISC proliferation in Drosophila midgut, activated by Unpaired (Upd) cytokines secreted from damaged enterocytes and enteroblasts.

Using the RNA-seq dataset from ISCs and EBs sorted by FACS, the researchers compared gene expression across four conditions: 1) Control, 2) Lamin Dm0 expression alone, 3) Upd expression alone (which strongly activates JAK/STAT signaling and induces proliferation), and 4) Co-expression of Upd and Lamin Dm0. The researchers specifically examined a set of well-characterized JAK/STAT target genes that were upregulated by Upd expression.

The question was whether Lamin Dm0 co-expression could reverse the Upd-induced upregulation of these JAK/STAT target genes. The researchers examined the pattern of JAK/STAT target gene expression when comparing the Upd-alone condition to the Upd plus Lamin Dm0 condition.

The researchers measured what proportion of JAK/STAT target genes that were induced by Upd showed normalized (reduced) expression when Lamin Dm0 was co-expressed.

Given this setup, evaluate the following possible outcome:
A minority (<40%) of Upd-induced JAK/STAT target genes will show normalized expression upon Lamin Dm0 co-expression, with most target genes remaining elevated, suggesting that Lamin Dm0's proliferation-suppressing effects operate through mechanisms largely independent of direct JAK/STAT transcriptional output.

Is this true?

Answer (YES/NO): NO